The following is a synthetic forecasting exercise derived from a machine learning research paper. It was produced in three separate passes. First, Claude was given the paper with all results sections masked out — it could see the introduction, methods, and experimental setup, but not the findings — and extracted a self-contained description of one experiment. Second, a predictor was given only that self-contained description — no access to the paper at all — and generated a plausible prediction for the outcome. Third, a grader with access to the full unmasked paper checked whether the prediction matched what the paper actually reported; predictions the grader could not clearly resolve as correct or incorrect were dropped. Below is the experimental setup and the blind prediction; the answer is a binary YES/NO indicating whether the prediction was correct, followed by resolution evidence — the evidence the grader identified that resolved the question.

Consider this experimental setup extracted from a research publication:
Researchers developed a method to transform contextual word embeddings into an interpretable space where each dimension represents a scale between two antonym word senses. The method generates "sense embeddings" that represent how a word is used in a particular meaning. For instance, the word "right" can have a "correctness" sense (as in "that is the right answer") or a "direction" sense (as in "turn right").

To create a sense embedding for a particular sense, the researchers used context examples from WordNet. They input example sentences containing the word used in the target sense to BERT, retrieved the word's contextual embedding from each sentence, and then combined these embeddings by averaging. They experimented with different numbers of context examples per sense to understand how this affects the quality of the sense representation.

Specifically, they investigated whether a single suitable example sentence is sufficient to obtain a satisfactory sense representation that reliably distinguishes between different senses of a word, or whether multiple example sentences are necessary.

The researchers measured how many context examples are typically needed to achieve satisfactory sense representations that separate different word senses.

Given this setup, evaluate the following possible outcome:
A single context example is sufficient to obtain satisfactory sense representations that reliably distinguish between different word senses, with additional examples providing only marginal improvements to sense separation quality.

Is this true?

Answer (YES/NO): NO